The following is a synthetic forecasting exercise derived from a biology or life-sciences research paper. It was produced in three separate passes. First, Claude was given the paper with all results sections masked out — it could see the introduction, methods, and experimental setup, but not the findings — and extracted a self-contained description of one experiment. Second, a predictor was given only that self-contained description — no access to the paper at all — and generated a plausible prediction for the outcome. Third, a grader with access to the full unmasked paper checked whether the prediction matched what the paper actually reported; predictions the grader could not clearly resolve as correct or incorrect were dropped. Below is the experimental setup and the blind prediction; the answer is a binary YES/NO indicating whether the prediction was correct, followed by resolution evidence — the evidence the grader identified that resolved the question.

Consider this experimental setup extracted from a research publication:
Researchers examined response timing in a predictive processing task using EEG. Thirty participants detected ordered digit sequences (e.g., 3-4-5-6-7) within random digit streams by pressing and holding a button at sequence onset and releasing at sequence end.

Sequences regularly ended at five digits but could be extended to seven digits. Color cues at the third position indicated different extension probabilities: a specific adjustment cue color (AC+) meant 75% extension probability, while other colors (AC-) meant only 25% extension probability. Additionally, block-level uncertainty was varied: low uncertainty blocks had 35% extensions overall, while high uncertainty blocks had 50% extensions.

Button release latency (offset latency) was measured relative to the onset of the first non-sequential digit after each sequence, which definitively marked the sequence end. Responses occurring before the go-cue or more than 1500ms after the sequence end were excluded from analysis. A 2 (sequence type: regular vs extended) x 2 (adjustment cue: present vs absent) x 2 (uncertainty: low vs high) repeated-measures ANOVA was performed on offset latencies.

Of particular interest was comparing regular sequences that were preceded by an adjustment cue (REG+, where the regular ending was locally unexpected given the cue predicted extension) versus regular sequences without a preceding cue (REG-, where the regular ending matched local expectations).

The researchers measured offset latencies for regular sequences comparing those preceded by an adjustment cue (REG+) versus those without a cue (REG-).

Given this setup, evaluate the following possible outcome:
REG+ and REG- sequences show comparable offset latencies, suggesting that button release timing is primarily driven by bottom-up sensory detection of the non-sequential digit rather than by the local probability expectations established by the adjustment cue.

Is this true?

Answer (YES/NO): NO